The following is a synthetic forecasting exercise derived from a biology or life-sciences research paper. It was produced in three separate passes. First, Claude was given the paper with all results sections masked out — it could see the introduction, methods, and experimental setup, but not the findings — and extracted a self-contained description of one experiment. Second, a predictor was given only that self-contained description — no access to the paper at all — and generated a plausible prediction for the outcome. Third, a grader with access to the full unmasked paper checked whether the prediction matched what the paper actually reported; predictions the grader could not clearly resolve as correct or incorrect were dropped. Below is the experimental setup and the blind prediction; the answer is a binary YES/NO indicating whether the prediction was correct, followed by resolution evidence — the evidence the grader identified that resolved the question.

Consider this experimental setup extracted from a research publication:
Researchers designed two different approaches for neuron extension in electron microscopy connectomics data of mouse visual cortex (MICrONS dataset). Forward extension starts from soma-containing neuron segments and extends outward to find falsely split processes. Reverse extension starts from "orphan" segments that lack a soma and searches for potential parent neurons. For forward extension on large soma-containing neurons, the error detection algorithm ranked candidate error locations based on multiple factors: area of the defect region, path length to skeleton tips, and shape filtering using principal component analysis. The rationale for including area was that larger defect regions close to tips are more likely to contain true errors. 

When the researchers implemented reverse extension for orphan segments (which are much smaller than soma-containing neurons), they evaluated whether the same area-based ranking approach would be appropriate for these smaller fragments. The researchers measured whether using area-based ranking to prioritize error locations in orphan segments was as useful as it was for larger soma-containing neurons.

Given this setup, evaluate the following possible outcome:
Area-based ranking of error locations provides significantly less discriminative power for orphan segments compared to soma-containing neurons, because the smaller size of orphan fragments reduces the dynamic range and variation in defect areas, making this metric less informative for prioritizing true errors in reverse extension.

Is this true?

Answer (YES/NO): YES